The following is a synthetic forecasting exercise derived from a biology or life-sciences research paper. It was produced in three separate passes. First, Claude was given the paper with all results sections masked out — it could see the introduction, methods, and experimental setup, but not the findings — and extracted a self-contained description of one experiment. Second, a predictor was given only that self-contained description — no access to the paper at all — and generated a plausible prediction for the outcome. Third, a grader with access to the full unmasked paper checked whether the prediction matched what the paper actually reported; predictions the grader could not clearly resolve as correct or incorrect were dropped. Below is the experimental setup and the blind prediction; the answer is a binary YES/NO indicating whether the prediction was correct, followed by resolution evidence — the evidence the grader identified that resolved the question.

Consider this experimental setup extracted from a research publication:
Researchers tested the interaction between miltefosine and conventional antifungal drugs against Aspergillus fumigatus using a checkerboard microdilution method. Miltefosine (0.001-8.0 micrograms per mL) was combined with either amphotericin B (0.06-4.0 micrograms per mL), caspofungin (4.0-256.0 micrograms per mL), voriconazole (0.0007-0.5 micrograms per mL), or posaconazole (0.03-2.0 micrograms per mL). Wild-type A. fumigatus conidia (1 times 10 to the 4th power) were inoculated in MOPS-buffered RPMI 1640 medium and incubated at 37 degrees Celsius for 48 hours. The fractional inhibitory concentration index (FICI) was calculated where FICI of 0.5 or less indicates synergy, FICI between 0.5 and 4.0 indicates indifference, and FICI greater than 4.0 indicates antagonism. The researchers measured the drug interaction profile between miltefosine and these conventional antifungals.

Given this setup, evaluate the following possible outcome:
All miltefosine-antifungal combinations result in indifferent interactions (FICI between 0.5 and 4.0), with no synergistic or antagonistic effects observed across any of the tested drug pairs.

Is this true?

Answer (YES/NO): YES